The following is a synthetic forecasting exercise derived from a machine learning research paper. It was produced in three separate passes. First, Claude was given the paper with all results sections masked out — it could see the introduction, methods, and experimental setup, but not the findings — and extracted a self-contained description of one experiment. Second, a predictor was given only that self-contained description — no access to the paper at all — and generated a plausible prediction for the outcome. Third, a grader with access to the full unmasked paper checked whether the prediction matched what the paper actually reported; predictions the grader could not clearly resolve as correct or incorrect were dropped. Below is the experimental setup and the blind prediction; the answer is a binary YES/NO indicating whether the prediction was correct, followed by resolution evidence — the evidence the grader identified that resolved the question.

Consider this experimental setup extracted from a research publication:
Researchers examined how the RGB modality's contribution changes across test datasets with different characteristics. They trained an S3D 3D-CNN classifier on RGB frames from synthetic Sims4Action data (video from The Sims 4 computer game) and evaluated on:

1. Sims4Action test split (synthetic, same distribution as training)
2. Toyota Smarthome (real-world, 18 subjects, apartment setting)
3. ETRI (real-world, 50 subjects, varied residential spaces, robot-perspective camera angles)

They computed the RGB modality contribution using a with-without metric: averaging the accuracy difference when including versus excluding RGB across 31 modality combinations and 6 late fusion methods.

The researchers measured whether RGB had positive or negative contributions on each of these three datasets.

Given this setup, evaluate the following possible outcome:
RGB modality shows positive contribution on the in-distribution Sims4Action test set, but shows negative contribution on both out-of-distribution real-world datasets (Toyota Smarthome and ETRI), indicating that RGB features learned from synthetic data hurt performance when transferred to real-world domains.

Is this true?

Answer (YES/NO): YES